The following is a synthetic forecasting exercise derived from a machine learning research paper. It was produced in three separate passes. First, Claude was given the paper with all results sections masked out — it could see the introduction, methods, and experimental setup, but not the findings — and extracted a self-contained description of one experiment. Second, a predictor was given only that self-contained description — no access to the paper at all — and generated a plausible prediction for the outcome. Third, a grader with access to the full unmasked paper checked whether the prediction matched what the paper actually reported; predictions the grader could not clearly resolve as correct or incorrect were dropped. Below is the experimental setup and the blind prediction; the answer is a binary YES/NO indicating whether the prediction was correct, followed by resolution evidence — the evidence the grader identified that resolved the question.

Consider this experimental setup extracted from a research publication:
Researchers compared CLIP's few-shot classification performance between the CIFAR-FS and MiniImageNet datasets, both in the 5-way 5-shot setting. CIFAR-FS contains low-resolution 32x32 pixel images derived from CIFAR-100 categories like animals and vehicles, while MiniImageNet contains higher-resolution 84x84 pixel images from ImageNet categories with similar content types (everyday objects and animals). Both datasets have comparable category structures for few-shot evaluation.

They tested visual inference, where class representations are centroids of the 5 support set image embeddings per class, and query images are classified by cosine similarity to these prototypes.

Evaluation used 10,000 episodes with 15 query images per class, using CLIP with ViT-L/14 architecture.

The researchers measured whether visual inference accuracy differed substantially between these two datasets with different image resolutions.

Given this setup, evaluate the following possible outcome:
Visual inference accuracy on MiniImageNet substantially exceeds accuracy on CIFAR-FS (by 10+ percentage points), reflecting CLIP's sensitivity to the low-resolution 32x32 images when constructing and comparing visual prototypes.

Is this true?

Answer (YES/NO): NO